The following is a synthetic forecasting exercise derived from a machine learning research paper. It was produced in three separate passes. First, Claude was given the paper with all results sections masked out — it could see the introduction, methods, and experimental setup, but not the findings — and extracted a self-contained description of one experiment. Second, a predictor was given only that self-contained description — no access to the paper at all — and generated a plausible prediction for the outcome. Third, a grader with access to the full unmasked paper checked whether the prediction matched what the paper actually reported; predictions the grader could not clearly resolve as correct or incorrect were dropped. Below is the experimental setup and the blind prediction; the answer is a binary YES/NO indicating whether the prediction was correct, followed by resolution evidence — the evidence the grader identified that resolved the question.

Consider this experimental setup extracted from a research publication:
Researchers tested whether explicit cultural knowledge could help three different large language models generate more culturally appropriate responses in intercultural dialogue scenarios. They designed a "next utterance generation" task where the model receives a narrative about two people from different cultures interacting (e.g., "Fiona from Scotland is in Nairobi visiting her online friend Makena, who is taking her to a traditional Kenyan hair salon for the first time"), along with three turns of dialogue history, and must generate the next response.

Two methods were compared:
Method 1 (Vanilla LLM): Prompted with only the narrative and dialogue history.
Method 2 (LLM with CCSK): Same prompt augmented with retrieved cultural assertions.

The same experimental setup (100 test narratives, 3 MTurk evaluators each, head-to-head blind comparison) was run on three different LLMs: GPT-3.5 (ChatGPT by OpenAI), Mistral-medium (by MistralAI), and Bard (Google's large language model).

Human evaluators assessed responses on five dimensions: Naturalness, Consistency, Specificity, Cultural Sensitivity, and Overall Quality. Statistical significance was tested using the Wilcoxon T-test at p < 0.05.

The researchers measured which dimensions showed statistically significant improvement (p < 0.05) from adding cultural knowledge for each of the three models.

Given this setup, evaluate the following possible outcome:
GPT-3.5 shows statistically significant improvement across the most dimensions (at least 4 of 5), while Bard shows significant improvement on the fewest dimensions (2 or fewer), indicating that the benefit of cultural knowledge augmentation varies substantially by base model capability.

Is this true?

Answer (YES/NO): NO